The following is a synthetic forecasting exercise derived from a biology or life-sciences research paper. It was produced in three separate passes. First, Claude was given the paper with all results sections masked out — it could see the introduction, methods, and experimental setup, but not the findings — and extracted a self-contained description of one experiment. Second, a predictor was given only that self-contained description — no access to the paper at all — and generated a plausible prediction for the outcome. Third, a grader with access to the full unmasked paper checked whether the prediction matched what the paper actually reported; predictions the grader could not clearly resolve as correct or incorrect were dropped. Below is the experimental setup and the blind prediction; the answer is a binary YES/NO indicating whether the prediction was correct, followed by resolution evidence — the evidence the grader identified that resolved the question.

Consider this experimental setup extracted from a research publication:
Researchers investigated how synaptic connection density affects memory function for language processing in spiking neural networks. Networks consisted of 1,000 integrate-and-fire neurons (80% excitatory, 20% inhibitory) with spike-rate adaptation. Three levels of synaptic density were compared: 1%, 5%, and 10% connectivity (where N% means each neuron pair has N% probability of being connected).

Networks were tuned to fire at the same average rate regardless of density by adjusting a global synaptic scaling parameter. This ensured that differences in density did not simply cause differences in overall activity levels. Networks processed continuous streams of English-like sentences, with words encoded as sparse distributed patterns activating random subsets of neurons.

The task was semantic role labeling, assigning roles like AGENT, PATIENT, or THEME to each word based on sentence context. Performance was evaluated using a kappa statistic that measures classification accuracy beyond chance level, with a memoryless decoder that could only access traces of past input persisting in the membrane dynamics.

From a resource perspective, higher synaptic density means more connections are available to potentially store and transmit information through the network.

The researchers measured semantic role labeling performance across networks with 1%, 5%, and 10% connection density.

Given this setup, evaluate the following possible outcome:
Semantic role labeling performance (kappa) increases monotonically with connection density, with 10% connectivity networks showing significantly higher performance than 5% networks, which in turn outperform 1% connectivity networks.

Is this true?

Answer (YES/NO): NO